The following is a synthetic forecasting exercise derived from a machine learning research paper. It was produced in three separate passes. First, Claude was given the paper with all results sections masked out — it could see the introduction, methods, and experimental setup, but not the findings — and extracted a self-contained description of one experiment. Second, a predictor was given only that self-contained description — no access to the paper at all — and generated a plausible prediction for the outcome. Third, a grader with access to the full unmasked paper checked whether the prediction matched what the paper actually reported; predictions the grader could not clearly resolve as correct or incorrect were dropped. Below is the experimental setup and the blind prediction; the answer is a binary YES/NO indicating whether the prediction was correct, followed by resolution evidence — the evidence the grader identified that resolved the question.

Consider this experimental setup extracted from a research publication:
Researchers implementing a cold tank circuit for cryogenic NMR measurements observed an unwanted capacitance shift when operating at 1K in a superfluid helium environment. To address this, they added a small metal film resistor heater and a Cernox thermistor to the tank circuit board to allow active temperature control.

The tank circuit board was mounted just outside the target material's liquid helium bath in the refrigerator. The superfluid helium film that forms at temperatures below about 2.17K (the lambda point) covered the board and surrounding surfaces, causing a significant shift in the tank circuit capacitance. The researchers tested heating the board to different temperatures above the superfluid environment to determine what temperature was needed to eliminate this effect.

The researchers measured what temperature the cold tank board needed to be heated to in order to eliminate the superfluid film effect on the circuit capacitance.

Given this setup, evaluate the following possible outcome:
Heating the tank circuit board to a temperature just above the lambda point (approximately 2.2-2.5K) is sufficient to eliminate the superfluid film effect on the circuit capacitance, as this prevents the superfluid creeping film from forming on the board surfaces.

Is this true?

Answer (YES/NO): NO